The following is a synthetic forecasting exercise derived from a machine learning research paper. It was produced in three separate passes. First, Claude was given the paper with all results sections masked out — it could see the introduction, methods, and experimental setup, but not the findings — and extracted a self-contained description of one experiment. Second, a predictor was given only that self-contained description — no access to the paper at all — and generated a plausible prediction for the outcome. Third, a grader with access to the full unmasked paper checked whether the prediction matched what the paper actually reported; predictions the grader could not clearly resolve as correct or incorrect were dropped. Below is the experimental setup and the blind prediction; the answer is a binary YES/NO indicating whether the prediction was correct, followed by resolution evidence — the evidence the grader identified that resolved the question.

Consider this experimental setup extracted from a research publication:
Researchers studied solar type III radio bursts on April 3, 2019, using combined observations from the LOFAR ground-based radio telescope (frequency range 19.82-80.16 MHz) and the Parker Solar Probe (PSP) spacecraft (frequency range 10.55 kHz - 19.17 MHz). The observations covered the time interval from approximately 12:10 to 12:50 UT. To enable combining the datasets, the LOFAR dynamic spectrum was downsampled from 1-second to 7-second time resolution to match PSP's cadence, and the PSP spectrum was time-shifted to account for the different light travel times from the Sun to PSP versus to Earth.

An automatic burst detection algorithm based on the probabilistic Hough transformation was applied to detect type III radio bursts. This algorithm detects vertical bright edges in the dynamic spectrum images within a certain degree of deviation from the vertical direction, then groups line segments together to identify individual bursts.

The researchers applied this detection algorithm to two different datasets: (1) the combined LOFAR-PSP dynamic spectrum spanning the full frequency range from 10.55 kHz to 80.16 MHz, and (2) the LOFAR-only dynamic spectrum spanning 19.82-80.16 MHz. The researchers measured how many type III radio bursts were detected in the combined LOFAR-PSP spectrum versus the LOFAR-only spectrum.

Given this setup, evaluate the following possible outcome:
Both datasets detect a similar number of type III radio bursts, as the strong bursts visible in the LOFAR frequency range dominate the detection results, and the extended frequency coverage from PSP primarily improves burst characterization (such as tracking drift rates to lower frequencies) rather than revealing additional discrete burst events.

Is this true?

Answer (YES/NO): NO